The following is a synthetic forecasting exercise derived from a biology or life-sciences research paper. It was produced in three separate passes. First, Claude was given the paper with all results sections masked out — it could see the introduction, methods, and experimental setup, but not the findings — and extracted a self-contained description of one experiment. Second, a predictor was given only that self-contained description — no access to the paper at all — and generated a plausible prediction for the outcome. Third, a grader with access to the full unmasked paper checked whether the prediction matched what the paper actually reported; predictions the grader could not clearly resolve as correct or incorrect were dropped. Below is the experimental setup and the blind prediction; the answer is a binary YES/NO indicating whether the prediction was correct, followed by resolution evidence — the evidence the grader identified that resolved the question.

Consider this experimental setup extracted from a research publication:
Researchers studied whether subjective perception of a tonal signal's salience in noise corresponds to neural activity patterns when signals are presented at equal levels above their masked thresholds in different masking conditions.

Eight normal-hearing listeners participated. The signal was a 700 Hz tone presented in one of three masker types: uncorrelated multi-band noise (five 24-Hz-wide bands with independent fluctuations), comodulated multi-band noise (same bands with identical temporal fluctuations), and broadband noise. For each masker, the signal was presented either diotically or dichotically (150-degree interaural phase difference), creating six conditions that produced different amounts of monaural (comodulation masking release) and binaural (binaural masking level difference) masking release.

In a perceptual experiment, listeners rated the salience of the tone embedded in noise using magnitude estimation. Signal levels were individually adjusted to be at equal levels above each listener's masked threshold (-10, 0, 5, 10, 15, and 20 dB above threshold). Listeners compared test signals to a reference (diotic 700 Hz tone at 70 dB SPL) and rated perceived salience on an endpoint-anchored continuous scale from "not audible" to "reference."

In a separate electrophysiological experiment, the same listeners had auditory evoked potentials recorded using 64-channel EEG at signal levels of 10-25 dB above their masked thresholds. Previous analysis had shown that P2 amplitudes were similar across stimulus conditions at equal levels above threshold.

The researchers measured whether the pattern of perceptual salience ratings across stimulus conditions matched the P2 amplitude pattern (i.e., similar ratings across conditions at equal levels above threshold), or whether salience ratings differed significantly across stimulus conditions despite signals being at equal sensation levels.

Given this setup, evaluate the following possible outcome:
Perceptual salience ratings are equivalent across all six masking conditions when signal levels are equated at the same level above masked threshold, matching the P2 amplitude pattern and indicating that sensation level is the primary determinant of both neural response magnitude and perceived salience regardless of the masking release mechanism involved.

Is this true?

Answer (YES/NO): NO